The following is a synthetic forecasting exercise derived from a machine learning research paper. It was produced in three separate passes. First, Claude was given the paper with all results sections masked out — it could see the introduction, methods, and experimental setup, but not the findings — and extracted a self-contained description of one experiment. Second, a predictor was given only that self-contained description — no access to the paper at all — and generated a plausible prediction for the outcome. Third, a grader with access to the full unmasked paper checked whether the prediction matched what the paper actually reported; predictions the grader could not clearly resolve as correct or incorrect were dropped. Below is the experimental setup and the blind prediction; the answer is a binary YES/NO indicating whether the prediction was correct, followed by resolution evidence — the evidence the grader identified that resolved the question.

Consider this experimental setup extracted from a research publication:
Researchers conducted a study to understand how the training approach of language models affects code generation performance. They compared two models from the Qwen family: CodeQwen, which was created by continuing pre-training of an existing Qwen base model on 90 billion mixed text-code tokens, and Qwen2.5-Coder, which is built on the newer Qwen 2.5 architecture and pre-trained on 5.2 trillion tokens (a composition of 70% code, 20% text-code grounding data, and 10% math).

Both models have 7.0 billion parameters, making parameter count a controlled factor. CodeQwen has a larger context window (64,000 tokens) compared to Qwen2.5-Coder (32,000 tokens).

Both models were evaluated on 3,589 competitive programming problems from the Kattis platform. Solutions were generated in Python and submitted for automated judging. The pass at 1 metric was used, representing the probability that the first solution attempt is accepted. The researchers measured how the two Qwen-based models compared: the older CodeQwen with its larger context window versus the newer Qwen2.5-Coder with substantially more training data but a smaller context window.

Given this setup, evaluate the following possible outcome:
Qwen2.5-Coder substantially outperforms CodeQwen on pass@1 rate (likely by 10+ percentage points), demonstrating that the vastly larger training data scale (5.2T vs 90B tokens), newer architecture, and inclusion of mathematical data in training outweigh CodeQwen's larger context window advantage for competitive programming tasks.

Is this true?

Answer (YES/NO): NO